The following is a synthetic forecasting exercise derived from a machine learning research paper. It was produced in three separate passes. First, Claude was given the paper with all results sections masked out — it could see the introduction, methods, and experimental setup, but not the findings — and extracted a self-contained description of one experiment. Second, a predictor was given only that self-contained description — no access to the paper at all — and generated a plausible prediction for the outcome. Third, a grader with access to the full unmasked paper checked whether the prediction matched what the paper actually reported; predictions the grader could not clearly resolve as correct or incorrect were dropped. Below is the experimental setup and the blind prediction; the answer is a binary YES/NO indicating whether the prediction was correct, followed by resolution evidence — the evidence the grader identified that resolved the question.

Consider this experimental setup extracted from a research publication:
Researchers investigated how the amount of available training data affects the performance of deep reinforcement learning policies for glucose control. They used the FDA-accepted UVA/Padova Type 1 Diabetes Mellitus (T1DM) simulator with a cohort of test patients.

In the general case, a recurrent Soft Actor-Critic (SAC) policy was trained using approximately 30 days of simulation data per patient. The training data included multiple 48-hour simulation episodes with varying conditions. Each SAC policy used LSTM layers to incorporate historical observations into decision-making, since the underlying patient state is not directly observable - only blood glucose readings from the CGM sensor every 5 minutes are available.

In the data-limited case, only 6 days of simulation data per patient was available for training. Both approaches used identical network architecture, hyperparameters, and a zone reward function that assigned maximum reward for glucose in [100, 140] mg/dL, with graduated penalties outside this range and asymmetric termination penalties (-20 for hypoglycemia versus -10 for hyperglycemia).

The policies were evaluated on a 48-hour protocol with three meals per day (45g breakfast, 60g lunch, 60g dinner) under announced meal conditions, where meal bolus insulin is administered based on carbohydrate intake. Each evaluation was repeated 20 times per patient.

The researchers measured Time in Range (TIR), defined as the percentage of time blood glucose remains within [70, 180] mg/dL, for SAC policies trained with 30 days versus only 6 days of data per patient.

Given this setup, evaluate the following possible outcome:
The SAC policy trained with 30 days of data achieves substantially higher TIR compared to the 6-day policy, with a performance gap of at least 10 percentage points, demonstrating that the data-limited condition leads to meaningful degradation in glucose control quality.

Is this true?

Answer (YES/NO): NO